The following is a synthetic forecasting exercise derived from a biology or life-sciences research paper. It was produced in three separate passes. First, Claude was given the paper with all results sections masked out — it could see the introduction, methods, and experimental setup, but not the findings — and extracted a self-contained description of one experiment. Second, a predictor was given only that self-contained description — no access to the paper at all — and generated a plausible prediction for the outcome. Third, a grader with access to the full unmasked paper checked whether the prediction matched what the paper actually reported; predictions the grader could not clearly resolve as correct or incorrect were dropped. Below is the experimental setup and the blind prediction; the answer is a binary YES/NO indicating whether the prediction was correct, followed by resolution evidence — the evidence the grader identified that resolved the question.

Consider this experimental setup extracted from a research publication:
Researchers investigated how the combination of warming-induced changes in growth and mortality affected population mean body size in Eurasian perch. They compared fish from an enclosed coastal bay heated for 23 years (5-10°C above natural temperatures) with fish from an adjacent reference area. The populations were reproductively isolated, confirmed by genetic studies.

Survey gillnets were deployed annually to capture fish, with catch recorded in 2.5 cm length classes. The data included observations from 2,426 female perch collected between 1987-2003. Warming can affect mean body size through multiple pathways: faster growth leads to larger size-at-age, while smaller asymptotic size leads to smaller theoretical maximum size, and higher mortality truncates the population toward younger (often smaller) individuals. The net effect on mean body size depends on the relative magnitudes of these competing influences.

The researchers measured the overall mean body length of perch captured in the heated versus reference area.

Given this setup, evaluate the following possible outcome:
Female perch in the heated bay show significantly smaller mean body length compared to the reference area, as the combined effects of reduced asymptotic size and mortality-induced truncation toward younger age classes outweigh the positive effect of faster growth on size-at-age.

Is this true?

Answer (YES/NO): NO